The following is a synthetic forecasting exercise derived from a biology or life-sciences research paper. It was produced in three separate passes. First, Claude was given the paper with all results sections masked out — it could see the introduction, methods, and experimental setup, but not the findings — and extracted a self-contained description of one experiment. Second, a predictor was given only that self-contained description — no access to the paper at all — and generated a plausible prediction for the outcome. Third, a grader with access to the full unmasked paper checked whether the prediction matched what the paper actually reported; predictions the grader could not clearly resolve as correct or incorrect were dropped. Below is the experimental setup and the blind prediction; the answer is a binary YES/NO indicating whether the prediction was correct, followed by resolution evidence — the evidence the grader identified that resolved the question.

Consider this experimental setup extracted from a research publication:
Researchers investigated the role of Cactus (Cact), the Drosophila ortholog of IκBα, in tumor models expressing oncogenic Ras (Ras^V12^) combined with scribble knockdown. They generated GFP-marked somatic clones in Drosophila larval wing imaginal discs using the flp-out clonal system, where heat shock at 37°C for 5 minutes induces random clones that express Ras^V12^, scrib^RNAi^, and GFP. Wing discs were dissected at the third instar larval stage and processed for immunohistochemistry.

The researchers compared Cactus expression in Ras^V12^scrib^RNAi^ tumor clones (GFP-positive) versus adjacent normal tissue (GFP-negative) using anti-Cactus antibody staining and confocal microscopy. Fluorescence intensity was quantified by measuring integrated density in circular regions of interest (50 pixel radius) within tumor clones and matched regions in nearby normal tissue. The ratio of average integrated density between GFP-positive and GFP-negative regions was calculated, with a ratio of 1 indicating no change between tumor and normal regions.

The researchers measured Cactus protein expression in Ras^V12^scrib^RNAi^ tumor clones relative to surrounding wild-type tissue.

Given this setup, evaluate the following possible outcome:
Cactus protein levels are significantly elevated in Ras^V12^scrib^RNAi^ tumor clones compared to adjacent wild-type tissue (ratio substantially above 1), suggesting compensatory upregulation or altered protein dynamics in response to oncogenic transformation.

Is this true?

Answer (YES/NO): YES